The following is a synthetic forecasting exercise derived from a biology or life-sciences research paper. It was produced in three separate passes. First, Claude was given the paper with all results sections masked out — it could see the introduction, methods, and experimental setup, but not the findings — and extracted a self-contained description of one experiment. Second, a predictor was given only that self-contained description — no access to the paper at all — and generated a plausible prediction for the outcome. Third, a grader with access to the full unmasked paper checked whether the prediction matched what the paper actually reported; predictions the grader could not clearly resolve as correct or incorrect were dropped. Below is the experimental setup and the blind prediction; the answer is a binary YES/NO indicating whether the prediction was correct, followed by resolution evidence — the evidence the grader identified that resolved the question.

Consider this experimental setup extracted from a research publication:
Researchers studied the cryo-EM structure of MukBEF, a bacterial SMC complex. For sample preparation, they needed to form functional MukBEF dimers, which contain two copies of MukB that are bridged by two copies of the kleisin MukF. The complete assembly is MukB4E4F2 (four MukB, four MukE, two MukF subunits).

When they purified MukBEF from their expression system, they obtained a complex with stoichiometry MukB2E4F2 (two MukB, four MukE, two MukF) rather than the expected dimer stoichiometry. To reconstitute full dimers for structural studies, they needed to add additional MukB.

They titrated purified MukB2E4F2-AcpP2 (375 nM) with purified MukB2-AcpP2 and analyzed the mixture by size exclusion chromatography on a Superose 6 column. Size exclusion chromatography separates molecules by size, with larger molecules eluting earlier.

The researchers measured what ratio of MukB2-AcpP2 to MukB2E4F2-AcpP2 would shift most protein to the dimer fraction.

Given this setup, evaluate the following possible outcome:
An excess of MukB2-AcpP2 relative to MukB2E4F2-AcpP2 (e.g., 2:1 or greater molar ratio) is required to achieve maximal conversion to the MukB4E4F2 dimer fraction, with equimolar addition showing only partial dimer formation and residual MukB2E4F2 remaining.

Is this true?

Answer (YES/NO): NO